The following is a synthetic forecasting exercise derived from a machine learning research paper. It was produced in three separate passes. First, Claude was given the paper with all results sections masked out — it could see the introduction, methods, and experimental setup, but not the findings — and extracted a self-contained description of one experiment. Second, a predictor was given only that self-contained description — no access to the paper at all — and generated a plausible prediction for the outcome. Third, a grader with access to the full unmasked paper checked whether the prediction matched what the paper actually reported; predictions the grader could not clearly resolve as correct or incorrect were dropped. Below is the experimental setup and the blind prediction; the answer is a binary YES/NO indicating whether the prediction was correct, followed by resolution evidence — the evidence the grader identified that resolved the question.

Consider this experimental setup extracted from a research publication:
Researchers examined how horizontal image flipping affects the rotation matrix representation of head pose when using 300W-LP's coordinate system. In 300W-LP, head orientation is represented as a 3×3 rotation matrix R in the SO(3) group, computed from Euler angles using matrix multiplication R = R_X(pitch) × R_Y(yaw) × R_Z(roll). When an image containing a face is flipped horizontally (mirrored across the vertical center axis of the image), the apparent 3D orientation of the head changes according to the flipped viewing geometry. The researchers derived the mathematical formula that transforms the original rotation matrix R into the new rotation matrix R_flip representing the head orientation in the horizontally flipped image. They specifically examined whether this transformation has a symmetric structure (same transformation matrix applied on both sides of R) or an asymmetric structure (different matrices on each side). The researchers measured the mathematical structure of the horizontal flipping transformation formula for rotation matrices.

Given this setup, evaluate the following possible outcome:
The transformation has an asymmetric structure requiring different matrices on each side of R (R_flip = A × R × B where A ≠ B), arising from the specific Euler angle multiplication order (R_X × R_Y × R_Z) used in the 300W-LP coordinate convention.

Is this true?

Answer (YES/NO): NO